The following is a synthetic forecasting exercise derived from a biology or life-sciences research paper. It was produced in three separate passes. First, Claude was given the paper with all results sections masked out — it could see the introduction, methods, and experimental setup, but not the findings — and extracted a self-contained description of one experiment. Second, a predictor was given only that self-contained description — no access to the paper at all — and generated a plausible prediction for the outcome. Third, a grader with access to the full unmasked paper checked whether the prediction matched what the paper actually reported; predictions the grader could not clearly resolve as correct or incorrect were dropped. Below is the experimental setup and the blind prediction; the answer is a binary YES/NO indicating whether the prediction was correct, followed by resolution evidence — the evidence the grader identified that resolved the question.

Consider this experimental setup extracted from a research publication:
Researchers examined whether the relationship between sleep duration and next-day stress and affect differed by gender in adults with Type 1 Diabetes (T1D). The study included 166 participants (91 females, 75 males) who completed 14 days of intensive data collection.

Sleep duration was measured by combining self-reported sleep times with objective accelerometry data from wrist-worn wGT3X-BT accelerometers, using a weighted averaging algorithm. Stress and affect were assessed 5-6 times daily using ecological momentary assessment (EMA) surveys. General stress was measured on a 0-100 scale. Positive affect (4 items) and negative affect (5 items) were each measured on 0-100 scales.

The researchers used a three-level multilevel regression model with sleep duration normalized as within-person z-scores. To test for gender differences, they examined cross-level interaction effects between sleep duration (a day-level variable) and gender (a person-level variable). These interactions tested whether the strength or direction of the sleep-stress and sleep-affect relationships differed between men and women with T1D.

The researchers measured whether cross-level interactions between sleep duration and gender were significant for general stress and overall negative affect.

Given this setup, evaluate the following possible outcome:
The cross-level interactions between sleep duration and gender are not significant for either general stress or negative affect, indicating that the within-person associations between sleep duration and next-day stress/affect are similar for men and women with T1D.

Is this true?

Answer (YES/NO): YES